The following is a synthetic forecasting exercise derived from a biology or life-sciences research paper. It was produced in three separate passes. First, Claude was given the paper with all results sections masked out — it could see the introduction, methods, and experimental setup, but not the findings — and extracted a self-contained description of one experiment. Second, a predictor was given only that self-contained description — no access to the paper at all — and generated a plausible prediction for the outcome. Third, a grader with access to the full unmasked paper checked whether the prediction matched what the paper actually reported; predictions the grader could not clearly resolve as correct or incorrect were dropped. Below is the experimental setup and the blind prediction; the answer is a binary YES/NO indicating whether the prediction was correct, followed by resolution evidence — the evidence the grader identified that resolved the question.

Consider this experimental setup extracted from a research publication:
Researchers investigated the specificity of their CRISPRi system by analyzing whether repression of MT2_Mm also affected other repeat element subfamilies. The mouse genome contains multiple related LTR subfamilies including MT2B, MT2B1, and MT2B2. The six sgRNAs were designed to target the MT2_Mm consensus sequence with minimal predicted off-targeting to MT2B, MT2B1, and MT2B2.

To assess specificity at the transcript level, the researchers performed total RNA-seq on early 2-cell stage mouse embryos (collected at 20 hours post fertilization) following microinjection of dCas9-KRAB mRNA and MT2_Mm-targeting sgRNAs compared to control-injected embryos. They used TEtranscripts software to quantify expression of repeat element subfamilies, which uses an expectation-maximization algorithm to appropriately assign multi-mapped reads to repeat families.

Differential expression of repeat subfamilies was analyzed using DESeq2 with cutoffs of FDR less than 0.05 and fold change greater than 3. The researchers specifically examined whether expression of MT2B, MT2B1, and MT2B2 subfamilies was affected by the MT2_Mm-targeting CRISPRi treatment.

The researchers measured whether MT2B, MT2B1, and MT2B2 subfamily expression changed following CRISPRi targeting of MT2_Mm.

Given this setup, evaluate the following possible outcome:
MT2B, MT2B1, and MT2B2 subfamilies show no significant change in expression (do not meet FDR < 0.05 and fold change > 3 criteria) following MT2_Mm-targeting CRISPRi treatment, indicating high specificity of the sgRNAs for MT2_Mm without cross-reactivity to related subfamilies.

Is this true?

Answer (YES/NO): YES